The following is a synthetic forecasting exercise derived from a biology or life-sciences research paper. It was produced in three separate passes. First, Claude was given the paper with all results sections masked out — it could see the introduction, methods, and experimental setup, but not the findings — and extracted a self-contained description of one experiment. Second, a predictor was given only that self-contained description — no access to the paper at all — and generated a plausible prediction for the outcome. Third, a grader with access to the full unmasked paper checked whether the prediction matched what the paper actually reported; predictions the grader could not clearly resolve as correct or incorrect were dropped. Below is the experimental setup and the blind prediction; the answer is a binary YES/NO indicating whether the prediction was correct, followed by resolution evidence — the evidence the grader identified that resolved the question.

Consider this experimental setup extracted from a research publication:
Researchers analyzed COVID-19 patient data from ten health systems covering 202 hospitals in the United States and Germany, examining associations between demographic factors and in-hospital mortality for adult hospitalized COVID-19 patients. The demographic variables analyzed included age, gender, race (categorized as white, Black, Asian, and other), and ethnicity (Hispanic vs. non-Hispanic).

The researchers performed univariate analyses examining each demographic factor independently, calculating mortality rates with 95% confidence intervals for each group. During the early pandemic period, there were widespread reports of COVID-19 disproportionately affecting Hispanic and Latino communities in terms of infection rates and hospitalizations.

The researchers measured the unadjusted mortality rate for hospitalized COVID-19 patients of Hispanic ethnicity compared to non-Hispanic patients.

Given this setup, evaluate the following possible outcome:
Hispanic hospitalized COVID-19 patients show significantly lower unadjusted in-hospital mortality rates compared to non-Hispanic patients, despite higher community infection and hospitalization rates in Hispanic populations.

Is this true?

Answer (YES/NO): YES